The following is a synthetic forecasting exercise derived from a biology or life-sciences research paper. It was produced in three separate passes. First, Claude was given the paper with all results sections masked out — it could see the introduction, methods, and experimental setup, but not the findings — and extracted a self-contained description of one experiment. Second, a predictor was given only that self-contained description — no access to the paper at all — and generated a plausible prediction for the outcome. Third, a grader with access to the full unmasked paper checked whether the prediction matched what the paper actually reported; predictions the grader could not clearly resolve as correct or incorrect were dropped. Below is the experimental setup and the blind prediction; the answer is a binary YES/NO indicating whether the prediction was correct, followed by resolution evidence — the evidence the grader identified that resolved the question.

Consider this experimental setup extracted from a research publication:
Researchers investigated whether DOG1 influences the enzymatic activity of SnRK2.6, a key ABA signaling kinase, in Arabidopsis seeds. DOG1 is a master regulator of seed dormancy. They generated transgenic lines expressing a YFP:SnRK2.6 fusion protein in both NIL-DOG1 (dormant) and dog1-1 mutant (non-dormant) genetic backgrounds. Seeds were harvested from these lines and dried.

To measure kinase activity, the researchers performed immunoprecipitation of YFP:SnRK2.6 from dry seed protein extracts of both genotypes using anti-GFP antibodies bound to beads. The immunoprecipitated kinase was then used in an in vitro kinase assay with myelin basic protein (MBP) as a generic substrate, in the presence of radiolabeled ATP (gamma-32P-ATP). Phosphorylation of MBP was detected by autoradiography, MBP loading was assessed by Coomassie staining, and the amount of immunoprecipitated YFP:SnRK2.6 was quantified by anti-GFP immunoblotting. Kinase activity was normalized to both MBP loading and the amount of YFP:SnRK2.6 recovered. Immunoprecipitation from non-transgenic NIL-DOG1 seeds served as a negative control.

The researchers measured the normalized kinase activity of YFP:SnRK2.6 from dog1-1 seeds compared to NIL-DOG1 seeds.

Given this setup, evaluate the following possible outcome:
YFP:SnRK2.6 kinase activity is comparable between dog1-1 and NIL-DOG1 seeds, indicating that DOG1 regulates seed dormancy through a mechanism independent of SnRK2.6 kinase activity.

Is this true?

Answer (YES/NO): NO